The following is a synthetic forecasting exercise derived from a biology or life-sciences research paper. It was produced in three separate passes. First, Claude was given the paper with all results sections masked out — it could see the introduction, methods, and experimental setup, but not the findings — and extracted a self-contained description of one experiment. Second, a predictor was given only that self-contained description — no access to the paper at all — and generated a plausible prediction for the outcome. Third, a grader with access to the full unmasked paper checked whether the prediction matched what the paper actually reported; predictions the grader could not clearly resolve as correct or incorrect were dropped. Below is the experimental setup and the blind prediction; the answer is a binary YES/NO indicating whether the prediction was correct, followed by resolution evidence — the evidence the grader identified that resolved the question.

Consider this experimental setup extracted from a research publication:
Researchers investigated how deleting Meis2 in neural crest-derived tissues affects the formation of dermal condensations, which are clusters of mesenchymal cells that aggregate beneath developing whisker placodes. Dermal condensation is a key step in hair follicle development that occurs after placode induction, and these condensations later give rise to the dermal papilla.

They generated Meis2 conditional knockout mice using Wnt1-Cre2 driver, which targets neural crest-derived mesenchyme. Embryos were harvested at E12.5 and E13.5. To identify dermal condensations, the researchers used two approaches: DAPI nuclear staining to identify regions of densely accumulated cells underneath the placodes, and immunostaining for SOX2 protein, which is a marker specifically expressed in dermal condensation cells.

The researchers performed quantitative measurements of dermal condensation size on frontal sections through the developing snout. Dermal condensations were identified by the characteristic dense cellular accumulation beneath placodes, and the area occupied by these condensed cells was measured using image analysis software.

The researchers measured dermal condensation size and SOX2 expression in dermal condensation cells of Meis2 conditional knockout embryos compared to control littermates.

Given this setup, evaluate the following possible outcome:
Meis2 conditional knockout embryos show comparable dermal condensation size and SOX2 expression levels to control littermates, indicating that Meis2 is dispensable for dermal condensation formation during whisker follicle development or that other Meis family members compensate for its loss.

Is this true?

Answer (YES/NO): NO